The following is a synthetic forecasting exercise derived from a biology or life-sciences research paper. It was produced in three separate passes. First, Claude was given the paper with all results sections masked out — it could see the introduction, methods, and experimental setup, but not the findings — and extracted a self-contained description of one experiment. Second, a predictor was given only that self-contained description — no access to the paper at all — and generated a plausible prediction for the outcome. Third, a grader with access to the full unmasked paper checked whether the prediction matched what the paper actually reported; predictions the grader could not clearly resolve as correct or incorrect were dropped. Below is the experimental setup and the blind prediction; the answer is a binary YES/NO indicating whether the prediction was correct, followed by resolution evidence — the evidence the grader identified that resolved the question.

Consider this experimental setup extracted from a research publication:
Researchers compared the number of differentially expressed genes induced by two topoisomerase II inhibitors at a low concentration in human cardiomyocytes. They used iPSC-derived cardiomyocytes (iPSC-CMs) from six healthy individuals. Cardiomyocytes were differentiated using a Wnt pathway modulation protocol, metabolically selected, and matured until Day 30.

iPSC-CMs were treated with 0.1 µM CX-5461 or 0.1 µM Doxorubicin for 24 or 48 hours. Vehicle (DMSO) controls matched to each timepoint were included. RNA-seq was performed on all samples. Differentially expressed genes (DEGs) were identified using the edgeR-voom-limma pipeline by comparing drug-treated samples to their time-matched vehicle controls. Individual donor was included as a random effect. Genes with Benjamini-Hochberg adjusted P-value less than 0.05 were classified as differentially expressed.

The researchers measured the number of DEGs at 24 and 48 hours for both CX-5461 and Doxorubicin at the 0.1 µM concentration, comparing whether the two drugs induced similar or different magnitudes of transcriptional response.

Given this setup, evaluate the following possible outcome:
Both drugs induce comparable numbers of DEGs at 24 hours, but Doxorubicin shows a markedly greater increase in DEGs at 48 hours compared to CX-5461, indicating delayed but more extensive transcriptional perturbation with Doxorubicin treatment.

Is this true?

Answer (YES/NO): NO